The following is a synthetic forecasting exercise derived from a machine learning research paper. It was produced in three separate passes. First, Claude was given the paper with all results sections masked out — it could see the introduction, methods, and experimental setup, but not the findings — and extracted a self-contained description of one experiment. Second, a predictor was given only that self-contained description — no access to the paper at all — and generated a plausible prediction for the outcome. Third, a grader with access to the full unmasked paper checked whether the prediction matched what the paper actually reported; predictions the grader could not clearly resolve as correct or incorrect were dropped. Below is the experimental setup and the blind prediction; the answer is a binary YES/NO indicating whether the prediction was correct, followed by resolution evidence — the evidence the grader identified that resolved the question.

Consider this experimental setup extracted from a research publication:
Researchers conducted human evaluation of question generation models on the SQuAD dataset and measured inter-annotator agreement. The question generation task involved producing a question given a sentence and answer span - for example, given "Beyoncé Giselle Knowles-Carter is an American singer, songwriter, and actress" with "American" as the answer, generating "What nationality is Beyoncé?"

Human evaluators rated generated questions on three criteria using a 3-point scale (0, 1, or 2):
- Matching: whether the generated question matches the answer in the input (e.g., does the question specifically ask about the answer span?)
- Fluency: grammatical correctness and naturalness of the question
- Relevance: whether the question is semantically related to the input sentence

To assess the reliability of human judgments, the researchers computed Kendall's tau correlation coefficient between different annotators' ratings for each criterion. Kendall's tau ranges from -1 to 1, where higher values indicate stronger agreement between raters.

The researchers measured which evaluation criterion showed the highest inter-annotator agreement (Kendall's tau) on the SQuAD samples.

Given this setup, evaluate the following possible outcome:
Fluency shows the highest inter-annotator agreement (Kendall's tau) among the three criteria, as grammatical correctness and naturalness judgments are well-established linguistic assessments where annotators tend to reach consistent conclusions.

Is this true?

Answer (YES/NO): NO